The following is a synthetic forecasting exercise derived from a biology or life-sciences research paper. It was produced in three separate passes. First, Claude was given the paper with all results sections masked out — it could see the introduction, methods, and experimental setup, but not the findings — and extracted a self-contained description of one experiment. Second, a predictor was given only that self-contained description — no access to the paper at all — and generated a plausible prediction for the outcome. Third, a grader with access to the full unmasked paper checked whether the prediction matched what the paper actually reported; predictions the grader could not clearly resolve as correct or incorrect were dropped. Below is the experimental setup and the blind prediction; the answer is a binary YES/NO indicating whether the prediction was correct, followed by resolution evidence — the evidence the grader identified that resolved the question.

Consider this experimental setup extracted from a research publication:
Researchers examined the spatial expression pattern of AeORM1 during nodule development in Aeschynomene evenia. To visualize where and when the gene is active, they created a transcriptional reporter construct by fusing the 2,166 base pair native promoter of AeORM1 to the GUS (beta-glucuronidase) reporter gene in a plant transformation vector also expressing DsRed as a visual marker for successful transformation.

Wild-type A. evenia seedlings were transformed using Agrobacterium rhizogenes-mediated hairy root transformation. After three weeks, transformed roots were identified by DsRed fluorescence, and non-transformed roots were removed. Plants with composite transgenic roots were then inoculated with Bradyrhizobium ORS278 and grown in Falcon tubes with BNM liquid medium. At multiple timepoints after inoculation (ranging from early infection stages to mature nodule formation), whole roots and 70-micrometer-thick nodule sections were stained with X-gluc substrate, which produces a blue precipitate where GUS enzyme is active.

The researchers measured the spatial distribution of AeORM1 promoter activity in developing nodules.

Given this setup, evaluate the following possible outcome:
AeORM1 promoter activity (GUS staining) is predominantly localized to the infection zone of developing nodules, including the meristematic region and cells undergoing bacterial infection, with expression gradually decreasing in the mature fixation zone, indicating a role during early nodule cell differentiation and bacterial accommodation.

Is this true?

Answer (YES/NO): NO